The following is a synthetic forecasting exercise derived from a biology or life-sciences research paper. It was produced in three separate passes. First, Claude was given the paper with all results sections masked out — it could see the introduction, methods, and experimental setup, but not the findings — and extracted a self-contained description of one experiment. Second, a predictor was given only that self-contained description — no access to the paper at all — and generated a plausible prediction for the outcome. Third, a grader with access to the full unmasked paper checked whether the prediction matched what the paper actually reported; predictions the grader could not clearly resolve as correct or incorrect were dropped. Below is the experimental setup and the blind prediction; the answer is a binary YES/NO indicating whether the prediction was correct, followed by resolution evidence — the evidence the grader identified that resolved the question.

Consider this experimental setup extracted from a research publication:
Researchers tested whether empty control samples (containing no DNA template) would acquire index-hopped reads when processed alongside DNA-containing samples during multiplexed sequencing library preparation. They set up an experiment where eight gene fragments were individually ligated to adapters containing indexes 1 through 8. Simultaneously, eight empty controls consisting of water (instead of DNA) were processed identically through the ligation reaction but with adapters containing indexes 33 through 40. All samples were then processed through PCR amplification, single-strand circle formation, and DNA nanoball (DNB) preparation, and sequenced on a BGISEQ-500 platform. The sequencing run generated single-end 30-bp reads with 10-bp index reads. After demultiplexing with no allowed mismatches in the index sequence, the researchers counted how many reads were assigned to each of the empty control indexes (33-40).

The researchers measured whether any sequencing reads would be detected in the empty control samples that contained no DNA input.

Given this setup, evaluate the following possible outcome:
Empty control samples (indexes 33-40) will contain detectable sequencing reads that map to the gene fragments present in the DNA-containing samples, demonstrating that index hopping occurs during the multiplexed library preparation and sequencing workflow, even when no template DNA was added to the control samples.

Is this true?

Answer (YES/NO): NO